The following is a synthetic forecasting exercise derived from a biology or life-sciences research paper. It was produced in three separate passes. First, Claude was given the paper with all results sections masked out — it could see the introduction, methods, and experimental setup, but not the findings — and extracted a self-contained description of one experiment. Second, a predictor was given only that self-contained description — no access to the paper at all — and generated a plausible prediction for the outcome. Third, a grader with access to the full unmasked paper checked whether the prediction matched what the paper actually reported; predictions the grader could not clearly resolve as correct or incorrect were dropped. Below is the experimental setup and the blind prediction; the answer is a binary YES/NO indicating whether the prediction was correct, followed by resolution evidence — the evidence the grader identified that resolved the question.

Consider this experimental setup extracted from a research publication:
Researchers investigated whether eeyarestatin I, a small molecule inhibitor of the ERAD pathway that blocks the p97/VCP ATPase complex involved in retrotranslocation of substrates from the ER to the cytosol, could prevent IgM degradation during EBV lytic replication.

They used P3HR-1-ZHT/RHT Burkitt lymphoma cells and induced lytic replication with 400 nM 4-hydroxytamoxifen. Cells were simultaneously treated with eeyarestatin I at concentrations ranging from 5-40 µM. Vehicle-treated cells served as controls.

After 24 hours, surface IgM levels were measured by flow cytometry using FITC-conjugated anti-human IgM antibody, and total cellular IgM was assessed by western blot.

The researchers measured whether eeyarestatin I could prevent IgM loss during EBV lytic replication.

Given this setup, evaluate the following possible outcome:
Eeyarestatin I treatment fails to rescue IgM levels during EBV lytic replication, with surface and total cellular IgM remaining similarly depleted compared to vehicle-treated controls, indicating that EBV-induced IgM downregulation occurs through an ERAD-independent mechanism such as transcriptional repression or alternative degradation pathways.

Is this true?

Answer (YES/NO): NO